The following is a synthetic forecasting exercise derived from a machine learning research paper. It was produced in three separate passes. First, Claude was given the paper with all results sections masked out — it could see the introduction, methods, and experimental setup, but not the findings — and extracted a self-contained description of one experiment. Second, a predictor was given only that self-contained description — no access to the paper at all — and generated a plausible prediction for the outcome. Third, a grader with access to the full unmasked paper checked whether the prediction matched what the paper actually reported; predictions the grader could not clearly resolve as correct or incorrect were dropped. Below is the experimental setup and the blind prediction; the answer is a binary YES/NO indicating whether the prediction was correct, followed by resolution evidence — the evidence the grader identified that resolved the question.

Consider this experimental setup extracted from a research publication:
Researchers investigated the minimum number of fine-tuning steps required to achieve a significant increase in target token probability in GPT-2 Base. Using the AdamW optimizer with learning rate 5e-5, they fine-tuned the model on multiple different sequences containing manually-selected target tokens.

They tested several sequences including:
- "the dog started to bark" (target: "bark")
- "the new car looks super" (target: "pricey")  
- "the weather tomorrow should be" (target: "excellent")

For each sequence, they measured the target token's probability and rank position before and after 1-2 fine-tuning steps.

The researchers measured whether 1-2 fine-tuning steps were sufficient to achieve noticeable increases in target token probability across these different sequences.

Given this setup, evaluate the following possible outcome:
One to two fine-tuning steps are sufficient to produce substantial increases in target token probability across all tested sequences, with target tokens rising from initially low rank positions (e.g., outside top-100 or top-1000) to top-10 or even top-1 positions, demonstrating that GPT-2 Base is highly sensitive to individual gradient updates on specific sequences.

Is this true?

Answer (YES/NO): NO